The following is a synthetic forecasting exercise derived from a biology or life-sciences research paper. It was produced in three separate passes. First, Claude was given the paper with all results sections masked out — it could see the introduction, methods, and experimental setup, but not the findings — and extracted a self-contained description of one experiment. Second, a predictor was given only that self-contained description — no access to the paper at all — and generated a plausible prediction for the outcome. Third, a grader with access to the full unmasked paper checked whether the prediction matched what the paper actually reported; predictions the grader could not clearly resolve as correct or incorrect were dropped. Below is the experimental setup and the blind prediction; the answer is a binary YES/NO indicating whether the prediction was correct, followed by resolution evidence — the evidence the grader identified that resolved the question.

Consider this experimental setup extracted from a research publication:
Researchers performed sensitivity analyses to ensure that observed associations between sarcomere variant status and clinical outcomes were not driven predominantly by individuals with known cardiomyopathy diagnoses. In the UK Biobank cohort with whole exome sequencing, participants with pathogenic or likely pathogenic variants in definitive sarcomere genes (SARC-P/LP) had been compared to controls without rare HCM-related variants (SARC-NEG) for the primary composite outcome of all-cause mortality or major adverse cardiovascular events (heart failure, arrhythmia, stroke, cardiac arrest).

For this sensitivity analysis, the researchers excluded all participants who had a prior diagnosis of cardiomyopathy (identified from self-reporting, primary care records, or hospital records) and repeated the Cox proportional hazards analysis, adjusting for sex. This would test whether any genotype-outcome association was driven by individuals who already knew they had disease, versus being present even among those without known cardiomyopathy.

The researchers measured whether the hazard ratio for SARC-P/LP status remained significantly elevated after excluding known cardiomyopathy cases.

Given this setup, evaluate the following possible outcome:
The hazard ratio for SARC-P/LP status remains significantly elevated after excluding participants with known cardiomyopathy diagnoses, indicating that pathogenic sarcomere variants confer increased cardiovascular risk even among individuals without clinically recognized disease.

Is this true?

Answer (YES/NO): YES